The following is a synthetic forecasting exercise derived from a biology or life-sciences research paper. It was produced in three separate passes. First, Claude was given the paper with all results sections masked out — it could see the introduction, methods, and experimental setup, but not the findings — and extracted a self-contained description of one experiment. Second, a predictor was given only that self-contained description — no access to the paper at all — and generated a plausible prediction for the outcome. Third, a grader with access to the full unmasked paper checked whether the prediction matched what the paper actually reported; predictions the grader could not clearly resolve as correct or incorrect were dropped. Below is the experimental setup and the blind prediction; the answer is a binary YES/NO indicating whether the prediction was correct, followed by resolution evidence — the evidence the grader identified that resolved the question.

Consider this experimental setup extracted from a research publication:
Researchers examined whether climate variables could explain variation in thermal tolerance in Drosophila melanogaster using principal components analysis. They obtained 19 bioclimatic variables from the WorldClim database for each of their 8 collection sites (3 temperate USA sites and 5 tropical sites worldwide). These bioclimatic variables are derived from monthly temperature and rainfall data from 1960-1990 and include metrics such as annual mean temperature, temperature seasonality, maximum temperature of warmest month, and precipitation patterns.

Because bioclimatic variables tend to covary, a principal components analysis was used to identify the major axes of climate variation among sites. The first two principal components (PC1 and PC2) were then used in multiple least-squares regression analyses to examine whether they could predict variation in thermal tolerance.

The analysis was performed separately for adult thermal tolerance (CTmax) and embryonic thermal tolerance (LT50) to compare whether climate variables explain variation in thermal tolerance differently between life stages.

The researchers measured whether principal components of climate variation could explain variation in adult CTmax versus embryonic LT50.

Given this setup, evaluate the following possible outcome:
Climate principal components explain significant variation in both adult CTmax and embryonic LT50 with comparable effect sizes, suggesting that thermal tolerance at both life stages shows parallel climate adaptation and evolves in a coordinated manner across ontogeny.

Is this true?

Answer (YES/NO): NO